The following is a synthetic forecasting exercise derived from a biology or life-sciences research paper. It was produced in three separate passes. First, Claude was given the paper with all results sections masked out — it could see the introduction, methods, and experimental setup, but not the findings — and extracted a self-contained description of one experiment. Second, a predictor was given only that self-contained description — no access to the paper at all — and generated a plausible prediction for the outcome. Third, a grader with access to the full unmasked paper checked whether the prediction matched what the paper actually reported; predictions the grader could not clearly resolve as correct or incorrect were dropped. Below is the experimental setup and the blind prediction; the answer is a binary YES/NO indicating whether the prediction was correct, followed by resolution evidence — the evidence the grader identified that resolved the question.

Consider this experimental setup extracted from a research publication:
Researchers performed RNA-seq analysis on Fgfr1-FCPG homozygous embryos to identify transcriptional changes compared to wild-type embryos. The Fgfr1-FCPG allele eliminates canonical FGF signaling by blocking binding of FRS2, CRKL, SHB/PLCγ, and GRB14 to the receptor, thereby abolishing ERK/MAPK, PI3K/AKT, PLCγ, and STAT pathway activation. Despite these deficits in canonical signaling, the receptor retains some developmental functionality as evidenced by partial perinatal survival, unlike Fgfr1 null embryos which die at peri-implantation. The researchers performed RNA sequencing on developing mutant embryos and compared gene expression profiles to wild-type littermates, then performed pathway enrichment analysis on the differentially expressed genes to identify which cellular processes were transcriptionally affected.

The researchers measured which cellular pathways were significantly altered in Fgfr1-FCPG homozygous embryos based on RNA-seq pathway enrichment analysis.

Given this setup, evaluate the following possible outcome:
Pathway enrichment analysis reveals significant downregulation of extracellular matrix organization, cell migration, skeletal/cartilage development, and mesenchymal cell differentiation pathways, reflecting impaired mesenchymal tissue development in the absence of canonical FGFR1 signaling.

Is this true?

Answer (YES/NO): NO